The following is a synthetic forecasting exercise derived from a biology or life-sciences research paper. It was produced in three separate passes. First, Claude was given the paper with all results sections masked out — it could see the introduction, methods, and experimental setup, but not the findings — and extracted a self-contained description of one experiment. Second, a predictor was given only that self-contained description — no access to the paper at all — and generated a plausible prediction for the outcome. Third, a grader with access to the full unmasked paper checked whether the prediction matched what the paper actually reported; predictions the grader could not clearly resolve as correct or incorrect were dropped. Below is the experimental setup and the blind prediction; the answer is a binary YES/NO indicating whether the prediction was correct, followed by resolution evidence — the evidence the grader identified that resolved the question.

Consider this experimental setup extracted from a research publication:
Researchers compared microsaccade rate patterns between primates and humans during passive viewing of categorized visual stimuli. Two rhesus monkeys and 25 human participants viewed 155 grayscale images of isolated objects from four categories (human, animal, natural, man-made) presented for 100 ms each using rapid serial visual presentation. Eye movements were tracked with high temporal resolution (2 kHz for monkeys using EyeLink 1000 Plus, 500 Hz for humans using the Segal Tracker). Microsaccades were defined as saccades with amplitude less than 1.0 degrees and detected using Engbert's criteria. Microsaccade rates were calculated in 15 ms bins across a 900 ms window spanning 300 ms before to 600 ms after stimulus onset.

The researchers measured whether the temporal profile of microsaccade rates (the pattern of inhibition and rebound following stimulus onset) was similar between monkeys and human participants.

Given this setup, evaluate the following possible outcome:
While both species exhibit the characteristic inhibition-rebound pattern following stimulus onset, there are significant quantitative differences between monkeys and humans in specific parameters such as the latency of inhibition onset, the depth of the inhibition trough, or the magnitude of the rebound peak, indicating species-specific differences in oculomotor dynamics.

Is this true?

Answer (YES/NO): NO